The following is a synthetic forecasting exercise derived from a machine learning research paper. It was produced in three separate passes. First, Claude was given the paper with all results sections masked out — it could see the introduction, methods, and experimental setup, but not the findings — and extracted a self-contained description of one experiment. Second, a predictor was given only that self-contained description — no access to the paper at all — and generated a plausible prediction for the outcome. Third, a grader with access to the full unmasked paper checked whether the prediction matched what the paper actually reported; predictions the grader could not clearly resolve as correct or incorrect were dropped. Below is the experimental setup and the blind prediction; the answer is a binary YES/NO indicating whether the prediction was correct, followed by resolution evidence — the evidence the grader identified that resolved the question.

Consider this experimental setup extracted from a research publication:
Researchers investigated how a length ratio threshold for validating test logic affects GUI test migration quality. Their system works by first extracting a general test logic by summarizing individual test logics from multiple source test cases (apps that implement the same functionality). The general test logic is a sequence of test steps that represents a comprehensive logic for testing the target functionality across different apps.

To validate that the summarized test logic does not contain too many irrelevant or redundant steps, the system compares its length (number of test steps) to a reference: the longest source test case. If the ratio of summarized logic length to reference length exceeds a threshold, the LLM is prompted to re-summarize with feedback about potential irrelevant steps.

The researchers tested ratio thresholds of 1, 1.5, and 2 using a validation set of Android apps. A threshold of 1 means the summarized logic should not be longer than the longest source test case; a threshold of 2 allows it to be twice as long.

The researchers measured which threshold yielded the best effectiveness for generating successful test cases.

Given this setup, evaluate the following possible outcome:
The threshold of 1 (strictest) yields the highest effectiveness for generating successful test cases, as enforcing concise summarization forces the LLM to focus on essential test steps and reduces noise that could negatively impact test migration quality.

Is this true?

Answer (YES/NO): NO